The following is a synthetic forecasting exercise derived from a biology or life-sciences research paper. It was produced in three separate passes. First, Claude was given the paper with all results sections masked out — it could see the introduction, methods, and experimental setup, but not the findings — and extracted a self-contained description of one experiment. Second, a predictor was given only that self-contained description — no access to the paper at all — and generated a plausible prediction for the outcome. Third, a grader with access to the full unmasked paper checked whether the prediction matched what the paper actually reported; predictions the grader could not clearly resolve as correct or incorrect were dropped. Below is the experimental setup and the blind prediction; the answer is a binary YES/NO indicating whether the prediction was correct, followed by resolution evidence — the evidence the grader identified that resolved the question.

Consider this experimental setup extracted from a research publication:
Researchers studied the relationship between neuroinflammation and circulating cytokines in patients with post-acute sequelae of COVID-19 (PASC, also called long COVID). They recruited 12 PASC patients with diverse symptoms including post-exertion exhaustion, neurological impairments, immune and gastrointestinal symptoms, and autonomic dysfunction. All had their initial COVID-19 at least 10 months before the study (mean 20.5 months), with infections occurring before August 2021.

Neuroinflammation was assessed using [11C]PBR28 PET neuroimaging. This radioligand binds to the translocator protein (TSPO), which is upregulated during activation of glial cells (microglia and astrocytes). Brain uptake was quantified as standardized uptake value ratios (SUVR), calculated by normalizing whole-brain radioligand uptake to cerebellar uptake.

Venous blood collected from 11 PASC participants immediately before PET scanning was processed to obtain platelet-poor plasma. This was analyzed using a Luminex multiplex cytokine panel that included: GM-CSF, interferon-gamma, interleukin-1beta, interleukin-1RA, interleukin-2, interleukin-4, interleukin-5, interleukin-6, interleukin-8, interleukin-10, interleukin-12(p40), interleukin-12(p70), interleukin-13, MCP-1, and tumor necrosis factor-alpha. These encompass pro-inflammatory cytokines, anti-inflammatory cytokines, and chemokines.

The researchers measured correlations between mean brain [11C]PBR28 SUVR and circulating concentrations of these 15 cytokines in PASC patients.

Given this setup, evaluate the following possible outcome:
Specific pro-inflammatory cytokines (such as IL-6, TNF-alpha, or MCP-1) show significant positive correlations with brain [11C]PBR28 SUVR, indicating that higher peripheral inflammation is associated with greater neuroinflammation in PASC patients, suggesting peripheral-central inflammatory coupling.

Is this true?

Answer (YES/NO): NO